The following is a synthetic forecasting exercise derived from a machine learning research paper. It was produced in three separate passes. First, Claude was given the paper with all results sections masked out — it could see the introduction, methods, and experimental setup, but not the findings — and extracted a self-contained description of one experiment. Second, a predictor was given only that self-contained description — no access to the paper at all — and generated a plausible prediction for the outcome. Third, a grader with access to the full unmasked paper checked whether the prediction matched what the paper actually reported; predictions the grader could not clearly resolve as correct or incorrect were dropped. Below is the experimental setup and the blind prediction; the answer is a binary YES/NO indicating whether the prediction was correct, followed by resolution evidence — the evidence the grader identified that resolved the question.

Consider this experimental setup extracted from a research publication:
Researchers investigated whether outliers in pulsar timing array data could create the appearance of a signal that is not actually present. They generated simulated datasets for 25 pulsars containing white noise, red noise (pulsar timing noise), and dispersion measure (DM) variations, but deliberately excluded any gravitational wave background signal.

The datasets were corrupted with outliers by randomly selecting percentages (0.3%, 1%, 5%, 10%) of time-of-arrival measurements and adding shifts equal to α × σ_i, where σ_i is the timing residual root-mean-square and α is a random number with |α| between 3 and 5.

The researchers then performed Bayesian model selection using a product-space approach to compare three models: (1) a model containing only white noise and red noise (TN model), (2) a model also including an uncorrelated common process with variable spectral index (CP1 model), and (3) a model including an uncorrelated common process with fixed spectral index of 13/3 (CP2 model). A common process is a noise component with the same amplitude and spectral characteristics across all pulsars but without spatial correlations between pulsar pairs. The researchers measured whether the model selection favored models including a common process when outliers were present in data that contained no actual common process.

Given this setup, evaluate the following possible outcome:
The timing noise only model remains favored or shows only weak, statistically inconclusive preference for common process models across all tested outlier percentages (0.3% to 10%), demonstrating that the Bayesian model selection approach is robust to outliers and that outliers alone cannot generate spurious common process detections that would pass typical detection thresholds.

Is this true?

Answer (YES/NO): NO